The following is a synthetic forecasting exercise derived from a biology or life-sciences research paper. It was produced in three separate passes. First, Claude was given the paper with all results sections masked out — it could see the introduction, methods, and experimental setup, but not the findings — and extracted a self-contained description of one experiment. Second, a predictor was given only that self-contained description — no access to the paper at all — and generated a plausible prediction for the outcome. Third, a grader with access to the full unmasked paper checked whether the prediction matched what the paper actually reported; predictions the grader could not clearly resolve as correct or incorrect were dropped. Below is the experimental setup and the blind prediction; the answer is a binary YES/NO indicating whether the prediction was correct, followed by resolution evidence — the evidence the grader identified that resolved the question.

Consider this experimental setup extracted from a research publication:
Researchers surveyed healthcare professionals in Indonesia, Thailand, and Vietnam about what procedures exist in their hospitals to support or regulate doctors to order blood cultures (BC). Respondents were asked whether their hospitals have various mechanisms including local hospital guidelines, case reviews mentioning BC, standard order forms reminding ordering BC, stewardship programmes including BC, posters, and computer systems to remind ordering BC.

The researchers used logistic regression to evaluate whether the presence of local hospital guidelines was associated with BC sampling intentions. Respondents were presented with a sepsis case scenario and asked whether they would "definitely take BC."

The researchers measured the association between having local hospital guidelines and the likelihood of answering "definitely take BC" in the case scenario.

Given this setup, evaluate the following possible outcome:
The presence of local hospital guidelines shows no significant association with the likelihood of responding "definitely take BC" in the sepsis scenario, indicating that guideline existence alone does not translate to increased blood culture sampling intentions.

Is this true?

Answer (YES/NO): NO